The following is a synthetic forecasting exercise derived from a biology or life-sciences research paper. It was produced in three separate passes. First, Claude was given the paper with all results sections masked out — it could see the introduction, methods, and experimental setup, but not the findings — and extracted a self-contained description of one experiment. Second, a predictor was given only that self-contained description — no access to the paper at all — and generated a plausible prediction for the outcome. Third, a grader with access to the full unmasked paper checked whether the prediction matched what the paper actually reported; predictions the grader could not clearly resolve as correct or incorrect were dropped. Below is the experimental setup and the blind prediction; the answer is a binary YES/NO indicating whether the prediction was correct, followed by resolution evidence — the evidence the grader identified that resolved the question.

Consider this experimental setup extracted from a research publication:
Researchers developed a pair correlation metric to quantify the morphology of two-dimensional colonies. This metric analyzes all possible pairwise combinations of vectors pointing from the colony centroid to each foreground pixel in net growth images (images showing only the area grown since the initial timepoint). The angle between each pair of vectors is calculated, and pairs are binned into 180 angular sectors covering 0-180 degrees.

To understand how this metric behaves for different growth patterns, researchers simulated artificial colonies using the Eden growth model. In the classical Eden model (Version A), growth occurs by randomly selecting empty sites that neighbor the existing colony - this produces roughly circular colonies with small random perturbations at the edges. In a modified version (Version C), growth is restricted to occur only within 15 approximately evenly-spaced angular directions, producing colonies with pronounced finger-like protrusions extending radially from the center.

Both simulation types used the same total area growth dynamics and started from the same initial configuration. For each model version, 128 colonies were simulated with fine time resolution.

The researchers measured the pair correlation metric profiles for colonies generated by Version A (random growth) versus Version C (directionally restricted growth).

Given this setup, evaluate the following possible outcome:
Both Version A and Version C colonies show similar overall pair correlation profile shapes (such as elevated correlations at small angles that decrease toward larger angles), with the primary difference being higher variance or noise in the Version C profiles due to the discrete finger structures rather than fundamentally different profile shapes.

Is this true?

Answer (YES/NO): NO